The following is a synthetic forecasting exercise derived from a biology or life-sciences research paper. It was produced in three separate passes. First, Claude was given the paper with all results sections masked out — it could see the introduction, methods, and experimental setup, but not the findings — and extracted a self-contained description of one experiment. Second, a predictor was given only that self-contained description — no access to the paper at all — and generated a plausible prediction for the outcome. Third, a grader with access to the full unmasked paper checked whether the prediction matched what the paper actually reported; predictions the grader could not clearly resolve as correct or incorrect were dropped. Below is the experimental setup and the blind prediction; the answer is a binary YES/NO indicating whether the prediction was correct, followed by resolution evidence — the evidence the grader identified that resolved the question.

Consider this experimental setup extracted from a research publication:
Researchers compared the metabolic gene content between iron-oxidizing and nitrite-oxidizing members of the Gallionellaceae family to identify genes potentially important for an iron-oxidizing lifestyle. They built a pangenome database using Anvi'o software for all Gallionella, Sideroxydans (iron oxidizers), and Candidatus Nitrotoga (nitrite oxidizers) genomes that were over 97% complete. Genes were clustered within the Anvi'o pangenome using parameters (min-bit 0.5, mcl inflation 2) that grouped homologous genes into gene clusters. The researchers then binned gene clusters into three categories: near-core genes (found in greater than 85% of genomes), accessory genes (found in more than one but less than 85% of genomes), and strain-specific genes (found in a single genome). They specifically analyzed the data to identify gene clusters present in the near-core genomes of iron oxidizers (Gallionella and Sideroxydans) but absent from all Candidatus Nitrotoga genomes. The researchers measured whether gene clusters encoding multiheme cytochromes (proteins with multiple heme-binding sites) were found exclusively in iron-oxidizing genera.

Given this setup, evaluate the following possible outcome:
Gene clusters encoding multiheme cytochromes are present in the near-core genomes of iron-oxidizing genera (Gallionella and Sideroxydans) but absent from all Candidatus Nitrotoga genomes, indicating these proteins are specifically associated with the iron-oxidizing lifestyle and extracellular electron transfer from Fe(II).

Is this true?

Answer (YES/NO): NO